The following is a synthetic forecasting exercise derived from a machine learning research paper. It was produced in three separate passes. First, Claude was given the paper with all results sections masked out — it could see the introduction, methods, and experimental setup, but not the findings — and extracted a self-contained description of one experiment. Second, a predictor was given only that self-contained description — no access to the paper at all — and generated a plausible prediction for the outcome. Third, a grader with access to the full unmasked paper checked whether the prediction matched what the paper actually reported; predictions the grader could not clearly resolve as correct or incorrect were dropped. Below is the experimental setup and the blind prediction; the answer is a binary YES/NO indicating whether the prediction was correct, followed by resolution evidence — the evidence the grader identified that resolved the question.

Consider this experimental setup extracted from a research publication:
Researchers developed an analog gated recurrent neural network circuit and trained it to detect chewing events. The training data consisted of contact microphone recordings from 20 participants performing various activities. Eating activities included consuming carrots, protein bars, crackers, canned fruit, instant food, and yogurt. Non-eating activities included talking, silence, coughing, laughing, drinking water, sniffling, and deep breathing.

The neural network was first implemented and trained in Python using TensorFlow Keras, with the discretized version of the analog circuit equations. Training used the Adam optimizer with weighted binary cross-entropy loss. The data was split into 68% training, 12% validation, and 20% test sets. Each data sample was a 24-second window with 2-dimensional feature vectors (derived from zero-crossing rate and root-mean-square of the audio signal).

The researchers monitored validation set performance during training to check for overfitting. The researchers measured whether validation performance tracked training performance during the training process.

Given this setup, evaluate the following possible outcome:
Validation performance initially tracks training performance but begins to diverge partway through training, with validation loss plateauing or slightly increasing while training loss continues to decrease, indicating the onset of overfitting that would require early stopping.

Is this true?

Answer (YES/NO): NO